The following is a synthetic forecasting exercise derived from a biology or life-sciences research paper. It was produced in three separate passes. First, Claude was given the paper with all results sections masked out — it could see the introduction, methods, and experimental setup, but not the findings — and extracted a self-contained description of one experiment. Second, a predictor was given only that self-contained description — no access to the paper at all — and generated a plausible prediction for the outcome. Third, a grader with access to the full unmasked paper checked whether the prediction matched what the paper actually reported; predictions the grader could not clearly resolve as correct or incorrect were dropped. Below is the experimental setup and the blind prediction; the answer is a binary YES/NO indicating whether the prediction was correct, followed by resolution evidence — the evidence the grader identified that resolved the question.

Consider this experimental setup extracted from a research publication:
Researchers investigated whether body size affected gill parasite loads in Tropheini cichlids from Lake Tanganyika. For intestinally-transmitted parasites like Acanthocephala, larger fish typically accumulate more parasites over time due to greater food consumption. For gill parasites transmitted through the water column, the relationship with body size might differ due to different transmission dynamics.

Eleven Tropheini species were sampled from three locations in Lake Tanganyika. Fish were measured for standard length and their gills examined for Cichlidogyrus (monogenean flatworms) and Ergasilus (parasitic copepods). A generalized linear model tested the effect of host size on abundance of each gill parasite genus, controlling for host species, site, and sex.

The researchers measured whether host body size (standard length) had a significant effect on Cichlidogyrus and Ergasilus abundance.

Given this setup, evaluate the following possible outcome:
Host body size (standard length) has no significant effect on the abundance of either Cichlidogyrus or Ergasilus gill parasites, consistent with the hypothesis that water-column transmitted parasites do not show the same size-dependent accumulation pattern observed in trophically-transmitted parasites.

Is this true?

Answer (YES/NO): NO